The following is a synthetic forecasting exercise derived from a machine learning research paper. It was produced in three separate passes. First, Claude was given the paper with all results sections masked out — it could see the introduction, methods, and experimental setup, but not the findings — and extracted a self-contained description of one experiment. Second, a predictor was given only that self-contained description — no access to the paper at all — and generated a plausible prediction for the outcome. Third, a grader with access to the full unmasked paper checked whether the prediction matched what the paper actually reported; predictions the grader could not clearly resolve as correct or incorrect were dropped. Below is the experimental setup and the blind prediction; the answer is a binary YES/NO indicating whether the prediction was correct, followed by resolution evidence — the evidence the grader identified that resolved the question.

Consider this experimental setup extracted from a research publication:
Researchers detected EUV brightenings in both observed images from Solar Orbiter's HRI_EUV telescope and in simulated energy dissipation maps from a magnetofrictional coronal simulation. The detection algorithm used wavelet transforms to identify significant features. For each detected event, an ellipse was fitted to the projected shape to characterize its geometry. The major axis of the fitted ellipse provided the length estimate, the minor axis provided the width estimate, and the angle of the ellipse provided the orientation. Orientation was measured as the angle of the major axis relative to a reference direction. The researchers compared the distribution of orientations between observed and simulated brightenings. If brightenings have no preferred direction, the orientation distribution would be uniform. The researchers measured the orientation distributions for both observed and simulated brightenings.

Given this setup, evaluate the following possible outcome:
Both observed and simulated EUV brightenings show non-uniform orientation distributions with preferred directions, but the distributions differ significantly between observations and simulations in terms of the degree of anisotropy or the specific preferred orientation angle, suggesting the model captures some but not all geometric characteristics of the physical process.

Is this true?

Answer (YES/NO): NO